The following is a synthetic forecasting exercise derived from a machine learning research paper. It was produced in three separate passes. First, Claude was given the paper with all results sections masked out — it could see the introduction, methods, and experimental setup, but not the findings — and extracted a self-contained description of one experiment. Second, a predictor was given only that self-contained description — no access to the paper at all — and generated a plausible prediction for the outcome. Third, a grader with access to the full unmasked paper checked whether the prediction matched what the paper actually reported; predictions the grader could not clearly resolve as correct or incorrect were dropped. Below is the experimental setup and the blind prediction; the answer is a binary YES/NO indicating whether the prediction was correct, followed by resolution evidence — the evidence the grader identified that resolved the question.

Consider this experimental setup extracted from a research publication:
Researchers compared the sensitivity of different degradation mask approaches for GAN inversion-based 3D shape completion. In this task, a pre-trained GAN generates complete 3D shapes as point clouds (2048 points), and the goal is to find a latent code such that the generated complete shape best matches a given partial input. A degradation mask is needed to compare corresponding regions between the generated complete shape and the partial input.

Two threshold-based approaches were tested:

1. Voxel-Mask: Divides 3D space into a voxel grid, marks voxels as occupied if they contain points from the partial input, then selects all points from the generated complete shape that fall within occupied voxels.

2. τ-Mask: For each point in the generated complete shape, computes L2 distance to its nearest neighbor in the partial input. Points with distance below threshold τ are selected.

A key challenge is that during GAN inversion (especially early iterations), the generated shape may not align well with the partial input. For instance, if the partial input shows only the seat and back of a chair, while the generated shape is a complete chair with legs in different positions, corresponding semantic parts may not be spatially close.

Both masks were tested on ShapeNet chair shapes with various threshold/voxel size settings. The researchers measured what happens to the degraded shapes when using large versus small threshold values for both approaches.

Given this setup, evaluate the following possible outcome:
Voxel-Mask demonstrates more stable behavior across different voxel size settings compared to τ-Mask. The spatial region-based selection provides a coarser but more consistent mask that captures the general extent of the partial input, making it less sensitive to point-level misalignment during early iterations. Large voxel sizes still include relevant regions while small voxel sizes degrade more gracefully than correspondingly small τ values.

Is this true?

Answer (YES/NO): NO